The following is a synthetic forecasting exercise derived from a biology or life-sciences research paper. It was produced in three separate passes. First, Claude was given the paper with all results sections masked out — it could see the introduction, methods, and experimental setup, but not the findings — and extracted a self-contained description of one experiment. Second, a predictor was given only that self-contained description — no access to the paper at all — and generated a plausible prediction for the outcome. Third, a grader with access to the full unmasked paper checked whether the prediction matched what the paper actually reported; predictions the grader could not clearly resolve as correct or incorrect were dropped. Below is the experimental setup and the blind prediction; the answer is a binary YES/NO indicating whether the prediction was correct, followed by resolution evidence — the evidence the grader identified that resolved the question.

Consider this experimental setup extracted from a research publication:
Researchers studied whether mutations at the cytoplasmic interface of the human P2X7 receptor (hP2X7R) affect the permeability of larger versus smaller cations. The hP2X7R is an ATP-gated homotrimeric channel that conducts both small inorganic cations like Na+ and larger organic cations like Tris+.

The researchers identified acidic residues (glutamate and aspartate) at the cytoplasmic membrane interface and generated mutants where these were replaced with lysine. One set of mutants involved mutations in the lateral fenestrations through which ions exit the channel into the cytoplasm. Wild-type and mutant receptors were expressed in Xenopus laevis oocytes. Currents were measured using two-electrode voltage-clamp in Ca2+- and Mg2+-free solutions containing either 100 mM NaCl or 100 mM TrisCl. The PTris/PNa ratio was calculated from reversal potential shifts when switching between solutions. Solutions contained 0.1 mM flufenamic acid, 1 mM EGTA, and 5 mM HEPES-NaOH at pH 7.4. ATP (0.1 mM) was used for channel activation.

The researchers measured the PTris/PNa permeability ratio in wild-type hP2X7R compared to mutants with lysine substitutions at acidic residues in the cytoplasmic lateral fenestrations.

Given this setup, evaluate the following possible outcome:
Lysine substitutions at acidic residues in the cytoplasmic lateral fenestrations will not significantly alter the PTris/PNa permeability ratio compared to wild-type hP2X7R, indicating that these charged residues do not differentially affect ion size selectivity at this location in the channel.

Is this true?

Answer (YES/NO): NO